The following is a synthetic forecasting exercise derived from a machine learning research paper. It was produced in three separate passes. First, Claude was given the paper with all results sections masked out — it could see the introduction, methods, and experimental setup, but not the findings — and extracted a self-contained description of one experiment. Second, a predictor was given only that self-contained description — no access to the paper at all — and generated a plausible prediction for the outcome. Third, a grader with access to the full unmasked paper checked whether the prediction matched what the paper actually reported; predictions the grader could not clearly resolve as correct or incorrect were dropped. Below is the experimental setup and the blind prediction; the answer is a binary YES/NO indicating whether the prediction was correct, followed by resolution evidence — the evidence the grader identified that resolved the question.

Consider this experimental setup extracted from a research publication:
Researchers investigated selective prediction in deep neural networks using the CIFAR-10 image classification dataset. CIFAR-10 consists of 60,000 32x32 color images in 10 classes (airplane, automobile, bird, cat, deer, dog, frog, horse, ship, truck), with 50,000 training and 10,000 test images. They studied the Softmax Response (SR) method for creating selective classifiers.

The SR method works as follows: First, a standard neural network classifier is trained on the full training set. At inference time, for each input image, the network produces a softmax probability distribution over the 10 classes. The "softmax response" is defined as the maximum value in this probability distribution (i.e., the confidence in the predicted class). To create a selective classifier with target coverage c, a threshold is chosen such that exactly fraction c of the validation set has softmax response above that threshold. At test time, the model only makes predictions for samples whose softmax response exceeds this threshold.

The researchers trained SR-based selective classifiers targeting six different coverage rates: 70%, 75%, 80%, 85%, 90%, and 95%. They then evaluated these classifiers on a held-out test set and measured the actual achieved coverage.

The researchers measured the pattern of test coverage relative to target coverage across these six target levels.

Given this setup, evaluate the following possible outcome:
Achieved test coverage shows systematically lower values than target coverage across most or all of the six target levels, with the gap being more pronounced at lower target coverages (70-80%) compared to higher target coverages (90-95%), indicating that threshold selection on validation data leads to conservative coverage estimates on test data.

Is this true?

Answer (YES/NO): NO